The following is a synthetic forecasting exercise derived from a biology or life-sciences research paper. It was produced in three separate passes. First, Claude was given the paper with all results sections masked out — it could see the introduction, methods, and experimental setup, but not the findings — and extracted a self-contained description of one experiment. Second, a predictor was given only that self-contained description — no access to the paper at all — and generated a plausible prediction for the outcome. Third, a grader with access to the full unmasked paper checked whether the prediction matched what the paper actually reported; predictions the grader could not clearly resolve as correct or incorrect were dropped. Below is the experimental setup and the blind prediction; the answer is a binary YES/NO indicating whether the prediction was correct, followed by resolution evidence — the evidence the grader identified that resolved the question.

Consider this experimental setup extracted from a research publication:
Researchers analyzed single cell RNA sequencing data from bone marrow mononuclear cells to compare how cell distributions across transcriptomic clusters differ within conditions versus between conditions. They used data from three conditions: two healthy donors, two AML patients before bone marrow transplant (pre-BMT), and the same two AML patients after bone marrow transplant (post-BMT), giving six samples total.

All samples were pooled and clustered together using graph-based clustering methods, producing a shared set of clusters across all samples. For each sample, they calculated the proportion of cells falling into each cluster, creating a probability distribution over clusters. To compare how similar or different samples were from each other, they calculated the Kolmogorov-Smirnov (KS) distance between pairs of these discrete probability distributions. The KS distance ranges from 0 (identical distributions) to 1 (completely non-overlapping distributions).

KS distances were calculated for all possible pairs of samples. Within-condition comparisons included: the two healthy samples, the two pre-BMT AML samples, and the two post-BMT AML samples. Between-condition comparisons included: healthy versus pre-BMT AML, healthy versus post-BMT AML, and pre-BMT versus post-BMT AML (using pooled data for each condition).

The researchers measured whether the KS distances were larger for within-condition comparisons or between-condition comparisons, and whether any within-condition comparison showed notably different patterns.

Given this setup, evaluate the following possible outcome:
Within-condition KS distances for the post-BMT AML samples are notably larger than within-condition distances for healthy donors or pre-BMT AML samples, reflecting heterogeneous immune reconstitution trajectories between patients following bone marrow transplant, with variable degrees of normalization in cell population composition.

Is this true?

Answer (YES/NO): YES